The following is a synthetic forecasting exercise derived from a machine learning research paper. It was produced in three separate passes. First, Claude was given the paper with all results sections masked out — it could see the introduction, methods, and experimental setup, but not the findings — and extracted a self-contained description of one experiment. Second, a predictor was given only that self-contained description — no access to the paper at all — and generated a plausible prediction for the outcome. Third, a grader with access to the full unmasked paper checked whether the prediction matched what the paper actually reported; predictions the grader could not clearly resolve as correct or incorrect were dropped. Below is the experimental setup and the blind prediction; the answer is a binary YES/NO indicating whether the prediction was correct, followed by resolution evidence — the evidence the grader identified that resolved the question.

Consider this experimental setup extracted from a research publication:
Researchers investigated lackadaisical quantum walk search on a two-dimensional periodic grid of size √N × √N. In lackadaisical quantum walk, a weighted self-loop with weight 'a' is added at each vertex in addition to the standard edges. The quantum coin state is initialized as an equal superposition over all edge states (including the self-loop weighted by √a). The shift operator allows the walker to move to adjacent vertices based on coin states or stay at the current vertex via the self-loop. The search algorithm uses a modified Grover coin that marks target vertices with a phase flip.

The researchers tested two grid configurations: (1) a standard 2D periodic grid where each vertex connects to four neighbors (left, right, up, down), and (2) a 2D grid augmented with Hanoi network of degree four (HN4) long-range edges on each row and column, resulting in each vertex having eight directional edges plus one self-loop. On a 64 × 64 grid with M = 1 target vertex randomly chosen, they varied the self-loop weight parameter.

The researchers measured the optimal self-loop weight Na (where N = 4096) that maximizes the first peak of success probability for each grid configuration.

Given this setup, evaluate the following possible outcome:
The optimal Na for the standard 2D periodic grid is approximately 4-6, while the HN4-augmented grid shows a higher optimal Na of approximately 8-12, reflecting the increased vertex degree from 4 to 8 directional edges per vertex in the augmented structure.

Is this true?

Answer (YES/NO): NO